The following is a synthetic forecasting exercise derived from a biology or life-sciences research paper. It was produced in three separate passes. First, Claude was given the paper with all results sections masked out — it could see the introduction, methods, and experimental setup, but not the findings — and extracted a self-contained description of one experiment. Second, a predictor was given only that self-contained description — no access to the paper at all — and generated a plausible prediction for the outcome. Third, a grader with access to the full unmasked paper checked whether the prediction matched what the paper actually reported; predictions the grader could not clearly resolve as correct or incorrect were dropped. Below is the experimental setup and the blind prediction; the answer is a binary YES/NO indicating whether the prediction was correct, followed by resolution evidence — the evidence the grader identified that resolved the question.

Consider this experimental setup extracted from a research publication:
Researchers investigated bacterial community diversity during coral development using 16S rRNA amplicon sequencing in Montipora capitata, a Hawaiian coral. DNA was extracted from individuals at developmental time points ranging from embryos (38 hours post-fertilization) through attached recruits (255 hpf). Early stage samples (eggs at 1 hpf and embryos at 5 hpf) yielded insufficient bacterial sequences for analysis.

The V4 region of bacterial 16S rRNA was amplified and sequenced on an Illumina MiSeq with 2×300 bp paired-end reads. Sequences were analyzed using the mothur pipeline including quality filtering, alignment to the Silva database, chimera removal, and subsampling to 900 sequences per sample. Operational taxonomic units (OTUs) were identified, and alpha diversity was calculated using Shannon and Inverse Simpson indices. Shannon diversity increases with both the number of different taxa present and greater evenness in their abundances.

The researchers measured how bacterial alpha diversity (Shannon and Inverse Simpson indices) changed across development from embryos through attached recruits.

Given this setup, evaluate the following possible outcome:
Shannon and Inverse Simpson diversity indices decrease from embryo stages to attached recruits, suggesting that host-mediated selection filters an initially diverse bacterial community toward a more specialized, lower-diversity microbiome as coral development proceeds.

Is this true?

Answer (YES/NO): NO